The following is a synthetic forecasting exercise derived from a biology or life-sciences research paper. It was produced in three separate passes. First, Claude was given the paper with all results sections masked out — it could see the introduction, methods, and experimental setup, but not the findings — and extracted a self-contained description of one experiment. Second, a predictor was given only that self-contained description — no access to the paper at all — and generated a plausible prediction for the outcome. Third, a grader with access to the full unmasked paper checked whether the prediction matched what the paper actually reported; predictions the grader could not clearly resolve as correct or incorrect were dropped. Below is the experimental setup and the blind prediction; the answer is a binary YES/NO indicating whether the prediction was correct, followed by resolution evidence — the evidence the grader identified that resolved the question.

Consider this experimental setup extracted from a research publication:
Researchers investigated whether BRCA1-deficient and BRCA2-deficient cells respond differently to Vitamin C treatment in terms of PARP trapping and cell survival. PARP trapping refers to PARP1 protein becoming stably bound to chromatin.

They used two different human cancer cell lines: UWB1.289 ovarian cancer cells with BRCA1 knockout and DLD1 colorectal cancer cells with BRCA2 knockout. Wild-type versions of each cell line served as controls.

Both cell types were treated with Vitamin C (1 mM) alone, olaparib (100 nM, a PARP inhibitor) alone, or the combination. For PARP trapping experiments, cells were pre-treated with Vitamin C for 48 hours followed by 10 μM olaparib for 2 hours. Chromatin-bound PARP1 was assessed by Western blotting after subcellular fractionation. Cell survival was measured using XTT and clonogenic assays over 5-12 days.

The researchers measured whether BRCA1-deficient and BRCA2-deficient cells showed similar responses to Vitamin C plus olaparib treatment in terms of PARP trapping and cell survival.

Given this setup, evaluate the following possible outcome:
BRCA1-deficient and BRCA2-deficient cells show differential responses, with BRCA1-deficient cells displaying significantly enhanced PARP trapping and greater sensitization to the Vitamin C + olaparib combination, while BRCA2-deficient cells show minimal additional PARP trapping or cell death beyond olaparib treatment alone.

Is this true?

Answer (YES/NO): NO